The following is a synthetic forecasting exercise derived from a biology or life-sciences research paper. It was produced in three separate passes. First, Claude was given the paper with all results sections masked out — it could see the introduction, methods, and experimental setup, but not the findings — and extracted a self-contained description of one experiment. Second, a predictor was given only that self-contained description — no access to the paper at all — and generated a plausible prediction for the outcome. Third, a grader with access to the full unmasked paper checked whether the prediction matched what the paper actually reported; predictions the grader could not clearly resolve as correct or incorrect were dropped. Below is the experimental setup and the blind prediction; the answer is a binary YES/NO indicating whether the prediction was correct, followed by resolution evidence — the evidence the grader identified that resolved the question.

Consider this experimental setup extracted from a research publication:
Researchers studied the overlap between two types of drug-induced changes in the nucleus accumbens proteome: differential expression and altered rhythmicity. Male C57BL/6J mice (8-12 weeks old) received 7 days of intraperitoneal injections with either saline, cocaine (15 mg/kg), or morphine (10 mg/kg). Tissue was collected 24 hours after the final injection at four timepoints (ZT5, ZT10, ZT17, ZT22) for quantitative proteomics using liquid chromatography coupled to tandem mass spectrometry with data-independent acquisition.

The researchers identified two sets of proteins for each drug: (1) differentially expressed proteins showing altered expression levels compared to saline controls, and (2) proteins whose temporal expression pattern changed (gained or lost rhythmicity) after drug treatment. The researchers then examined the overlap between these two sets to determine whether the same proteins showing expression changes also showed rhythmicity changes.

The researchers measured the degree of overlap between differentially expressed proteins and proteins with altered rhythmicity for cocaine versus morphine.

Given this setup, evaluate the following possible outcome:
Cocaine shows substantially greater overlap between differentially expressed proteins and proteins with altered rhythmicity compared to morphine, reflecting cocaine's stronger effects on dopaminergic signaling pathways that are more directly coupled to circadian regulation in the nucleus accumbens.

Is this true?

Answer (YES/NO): NO